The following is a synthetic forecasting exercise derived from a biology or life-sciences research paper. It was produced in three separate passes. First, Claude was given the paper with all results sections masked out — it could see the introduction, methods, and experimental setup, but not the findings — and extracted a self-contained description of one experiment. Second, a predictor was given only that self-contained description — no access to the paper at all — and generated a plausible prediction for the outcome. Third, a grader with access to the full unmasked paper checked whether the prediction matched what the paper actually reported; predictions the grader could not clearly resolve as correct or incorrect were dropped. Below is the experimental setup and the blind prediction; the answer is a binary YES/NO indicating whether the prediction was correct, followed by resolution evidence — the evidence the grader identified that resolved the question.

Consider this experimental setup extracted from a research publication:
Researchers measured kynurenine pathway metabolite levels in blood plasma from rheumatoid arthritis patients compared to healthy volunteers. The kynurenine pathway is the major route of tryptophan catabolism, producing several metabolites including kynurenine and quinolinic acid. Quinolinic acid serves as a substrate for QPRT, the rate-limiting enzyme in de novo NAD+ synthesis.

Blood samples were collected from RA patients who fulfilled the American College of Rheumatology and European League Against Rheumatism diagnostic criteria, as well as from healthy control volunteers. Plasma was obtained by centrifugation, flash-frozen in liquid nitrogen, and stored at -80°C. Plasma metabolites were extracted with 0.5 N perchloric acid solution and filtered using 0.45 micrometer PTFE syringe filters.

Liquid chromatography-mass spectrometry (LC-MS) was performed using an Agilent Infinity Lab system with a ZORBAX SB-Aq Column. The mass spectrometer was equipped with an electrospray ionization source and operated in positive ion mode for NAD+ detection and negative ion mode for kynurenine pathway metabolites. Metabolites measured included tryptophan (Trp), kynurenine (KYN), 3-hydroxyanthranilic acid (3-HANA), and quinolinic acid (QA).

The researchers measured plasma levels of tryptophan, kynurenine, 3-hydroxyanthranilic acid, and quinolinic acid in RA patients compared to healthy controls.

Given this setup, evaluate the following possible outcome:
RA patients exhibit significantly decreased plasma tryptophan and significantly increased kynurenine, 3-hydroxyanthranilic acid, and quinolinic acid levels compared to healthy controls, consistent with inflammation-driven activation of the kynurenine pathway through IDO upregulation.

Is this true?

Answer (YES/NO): NO